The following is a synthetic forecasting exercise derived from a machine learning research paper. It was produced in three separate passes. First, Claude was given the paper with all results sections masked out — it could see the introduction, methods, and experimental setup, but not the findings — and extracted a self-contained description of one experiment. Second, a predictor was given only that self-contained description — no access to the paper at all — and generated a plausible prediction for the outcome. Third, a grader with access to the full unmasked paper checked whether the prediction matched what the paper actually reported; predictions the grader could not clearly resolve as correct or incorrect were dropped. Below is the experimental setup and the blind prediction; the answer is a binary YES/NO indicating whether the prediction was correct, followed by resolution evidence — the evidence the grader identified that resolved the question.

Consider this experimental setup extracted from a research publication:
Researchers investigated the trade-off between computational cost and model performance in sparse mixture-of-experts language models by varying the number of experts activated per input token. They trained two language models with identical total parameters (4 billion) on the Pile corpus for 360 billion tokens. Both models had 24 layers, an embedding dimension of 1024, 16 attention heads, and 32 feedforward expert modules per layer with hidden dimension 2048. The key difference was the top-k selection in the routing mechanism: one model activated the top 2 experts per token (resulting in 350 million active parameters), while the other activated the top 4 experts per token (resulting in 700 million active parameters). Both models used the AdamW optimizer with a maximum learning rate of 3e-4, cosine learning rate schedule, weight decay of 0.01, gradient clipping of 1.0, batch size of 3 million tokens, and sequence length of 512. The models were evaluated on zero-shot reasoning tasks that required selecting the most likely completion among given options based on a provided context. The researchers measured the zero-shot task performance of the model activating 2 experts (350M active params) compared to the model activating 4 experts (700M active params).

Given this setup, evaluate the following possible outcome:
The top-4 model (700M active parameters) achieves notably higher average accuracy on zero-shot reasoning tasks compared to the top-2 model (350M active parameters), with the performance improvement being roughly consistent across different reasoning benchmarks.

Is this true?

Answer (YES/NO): YES